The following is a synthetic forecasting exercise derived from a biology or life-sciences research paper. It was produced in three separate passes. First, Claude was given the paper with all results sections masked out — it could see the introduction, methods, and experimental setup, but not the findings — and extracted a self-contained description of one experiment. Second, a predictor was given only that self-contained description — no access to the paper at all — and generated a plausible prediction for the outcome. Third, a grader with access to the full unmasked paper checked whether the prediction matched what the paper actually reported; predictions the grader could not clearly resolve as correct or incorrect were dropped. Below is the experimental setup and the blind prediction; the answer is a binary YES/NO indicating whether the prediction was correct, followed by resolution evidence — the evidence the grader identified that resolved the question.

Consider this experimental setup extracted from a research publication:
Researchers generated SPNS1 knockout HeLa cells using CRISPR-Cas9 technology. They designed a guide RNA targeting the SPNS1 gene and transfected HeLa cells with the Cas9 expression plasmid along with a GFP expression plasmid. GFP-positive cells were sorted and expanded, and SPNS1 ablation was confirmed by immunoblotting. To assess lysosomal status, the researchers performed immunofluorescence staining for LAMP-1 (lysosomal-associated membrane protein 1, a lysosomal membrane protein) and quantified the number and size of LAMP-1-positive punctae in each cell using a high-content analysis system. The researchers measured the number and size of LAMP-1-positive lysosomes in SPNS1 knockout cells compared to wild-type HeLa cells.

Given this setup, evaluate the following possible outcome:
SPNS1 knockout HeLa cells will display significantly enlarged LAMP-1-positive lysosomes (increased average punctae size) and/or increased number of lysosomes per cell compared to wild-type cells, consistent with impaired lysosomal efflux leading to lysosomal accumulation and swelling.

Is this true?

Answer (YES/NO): YES